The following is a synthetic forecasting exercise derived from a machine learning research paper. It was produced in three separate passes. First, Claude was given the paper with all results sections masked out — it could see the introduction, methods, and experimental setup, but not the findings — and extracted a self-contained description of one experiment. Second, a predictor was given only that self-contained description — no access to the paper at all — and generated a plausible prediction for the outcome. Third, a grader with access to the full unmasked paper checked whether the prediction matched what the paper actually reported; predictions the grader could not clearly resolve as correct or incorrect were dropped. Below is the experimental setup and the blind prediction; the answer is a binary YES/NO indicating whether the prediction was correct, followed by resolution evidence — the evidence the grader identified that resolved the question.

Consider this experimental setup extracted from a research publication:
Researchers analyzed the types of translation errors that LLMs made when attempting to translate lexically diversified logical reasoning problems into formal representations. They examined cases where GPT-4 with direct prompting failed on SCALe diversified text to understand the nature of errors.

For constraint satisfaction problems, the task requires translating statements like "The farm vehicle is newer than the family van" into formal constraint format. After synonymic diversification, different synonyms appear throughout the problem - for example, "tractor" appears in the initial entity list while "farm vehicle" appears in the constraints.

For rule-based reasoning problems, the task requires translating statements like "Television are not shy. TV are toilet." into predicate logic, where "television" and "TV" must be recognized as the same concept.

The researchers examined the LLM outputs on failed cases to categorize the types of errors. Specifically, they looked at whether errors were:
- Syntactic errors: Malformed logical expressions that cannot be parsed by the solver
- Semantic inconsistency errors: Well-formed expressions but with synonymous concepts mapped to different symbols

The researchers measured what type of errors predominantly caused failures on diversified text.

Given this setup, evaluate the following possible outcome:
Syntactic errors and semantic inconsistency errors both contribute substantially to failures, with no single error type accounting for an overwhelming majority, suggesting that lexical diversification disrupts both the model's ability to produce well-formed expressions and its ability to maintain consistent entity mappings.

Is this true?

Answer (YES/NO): NO